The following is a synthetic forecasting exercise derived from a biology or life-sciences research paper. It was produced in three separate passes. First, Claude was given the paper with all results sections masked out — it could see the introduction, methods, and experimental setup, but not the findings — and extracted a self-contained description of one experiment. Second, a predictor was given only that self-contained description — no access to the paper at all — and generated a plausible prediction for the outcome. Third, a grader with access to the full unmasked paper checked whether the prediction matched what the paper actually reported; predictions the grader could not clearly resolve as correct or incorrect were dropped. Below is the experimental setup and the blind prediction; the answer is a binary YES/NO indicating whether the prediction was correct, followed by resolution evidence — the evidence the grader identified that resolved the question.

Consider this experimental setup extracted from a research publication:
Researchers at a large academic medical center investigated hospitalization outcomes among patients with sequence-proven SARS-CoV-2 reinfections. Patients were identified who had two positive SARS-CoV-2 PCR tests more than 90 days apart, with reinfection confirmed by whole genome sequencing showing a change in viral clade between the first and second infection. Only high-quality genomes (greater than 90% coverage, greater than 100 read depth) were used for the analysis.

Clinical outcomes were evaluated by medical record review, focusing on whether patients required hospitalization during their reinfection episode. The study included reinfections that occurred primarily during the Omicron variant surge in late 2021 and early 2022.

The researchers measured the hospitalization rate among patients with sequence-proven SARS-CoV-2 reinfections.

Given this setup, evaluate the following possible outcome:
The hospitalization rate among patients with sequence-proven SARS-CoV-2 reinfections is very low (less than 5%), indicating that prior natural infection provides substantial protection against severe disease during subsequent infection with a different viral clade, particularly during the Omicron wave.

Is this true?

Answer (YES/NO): YES